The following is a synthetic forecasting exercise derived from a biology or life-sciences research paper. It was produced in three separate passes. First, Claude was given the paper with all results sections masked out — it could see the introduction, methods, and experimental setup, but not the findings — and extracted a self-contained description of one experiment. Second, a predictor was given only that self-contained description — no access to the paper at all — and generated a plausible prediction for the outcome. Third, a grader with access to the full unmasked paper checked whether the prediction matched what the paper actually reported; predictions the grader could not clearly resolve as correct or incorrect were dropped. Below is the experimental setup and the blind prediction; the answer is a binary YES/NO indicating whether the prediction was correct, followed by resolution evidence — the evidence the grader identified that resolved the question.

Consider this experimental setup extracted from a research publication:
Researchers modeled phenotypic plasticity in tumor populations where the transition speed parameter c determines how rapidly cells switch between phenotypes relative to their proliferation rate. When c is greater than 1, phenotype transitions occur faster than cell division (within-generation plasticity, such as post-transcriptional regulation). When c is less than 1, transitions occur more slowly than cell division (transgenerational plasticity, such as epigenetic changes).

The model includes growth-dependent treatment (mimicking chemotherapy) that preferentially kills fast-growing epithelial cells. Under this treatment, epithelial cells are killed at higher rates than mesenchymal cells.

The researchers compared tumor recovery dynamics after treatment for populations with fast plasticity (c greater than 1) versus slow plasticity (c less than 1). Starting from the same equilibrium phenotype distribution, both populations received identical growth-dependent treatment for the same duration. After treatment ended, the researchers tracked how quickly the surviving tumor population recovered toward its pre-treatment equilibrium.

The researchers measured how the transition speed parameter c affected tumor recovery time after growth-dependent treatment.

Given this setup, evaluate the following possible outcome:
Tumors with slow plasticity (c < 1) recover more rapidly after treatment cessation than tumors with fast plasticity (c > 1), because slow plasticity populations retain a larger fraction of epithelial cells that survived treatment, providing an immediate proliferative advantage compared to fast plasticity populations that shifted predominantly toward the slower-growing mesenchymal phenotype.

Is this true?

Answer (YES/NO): NO